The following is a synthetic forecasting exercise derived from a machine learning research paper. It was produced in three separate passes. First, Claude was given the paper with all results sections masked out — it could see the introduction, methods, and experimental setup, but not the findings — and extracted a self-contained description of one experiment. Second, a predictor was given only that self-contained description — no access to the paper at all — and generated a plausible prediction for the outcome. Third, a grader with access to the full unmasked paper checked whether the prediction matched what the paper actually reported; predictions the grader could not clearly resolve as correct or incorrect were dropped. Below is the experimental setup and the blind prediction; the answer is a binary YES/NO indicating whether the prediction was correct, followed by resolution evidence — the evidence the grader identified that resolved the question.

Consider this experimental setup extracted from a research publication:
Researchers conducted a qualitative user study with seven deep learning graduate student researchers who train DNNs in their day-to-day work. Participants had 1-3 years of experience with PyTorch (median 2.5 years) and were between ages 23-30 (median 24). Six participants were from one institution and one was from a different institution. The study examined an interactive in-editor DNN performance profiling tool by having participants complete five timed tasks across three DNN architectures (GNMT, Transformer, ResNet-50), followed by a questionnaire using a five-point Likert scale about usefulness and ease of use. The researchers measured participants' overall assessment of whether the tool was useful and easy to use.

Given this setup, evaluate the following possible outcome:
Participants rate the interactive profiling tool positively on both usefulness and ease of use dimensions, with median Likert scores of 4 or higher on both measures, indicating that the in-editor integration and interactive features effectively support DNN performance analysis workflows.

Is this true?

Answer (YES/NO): YES